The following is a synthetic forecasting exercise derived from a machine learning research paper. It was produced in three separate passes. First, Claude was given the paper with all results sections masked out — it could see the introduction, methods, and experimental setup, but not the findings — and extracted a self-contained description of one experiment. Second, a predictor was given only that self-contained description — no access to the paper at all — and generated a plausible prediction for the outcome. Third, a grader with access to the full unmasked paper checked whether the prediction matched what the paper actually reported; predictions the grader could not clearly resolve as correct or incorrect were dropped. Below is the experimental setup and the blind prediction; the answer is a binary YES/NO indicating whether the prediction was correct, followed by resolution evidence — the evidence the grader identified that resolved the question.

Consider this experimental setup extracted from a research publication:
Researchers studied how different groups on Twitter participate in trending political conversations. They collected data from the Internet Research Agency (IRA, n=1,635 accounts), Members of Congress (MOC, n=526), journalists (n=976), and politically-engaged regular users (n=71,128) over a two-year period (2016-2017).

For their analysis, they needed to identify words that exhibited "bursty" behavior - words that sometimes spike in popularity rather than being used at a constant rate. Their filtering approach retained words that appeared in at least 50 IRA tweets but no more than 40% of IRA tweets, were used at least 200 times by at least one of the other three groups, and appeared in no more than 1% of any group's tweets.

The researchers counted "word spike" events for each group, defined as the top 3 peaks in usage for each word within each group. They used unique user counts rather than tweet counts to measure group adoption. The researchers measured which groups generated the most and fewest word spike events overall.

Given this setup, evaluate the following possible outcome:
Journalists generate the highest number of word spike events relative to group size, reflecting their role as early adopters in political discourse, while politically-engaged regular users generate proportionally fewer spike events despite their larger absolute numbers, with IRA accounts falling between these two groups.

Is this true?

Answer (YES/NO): NO